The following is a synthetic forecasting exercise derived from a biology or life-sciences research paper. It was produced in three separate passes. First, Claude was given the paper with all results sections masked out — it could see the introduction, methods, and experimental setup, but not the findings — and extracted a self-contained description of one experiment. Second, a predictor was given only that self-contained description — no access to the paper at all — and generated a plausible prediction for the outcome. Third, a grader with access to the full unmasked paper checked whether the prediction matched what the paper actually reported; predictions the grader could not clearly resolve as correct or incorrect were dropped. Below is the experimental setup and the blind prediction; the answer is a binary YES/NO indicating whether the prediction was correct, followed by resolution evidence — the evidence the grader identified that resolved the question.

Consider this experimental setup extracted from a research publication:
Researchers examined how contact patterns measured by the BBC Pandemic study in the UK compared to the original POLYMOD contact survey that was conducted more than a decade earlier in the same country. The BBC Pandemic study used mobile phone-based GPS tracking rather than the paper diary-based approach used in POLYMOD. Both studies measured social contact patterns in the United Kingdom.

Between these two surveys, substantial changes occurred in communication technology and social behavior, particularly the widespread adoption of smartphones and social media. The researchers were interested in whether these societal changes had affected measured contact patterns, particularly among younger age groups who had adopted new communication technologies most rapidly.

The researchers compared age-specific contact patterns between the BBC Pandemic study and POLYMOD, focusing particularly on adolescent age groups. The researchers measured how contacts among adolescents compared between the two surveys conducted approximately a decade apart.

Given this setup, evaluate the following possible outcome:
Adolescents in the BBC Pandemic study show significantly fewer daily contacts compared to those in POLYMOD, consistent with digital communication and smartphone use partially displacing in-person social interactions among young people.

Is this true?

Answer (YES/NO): YES